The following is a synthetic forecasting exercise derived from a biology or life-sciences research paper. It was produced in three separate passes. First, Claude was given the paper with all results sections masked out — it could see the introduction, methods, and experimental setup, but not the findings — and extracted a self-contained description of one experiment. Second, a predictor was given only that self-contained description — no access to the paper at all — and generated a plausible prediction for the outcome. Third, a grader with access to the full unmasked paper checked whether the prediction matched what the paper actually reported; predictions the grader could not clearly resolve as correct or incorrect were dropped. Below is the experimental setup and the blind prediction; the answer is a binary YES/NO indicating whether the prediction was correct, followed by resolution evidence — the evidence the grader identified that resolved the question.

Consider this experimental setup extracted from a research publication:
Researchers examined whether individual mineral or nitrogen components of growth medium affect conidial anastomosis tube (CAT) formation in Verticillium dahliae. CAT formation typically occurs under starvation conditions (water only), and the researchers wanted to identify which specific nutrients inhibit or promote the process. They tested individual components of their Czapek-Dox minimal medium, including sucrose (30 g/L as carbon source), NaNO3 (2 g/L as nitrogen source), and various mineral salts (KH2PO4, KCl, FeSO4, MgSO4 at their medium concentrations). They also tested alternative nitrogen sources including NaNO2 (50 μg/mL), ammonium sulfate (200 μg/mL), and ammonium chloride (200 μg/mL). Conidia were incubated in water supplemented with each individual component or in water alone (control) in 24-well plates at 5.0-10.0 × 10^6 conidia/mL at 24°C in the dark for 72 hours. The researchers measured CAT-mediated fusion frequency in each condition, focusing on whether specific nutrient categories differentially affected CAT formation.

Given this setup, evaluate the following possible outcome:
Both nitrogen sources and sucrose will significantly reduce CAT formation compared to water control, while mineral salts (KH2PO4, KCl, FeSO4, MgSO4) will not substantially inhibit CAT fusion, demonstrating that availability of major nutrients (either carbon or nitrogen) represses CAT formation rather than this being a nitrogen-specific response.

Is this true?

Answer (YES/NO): NO